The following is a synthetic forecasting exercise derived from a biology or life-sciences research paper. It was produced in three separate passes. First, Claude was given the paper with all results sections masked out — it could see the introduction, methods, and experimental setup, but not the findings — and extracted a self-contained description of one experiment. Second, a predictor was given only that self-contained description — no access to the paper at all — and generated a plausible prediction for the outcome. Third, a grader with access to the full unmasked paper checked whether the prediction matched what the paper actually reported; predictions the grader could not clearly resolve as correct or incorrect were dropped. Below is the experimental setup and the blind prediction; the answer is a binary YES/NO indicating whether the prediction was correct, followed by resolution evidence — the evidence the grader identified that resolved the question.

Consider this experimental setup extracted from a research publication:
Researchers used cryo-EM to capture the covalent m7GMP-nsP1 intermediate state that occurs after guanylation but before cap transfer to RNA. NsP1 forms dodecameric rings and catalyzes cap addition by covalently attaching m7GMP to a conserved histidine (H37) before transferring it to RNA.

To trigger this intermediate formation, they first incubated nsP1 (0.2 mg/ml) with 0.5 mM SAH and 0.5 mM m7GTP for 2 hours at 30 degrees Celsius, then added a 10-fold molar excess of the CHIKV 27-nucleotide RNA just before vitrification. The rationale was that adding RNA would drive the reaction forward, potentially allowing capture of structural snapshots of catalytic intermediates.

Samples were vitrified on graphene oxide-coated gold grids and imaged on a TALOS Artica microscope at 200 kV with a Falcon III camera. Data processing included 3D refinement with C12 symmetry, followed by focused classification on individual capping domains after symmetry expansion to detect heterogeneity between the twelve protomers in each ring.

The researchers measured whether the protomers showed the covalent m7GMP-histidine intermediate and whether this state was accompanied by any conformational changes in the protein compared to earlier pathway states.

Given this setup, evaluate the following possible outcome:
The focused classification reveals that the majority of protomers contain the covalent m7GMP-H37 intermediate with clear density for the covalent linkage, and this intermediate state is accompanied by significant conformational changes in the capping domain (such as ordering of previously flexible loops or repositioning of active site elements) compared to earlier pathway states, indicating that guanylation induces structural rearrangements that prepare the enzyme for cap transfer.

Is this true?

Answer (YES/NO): NO